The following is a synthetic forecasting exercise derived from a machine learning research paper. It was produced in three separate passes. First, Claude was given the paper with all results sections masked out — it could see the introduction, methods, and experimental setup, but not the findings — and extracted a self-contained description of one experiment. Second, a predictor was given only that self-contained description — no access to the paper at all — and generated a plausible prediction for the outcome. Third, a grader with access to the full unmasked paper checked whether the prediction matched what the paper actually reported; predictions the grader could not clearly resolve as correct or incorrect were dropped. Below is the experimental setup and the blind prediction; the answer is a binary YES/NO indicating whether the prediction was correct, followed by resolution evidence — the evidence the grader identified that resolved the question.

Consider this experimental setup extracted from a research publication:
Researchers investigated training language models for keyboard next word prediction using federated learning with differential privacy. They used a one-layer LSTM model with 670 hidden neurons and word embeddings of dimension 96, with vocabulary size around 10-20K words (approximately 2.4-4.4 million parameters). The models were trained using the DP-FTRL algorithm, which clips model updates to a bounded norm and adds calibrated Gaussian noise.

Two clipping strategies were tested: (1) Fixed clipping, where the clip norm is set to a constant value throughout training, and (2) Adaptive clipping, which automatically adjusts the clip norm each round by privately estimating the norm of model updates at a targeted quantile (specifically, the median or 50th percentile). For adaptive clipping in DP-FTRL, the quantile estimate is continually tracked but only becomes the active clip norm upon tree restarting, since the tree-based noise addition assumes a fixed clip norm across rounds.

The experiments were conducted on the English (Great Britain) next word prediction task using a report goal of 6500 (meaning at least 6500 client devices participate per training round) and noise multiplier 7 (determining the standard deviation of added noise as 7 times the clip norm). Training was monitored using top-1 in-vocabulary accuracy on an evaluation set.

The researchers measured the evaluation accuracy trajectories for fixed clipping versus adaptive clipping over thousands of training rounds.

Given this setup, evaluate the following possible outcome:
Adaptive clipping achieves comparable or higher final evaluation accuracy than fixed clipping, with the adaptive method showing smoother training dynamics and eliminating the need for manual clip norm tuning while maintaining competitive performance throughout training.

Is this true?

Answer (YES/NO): NO